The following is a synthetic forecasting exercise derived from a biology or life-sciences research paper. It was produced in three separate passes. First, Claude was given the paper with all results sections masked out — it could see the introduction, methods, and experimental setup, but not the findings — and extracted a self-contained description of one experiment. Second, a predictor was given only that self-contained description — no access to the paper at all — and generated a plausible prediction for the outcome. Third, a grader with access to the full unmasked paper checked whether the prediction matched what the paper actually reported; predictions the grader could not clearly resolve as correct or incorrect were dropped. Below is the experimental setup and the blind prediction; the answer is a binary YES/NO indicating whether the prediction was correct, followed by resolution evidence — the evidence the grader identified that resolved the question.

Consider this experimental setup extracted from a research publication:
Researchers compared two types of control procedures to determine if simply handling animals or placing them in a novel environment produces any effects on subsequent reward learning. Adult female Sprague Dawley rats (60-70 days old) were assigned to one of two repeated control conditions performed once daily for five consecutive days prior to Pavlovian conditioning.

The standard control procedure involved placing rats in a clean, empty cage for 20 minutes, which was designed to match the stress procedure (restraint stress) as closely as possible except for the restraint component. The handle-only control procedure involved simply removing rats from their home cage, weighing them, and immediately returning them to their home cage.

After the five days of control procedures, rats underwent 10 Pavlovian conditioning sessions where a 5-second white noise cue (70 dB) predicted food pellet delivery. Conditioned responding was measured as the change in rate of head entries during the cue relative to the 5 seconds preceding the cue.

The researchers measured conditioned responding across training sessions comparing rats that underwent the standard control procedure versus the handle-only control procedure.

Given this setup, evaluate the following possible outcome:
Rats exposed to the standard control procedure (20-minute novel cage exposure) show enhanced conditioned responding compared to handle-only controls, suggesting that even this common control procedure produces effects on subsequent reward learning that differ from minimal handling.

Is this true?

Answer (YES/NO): NO